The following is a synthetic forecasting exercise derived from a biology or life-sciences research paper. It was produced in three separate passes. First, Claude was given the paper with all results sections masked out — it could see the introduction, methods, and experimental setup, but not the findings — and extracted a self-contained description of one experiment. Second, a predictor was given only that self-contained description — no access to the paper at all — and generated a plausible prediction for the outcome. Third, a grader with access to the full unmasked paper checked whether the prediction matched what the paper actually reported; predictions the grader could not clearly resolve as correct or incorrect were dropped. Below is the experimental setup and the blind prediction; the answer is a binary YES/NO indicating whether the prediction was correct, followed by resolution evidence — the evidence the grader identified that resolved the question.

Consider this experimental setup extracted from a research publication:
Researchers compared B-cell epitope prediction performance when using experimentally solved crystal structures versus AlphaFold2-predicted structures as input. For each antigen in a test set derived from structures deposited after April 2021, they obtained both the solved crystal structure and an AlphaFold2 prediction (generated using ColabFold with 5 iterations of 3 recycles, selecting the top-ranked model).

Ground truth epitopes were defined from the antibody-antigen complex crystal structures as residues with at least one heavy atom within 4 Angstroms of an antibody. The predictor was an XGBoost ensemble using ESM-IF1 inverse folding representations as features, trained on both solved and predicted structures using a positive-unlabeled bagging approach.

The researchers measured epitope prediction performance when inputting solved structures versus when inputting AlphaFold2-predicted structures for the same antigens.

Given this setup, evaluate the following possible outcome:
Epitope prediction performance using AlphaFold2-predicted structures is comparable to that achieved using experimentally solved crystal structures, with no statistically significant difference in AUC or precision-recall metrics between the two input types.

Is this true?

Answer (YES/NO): YES